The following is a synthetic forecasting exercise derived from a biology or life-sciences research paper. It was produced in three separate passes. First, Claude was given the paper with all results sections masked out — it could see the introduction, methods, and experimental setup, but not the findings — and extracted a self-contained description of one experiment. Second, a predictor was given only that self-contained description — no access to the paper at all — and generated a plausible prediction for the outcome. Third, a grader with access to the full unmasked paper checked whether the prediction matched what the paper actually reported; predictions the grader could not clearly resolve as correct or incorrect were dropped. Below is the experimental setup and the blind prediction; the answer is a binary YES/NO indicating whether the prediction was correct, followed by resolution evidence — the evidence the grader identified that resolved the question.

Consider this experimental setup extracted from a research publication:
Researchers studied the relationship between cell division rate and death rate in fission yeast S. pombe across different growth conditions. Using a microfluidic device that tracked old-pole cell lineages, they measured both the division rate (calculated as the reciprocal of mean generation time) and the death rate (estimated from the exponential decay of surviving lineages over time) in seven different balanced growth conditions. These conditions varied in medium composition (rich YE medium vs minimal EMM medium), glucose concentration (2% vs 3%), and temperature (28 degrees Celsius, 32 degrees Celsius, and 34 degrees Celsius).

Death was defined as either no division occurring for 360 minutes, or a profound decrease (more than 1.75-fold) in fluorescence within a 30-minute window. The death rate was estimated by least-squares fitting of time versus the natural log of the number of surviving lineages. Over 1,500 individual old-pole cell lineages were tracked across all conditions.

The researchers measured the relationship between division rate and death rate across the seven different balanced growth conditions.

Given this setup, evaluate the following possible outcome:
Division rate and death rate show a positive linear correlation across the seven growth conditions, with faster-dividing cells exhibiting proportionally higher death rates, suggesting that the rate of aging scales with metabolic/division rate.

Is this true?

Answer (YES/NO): NO